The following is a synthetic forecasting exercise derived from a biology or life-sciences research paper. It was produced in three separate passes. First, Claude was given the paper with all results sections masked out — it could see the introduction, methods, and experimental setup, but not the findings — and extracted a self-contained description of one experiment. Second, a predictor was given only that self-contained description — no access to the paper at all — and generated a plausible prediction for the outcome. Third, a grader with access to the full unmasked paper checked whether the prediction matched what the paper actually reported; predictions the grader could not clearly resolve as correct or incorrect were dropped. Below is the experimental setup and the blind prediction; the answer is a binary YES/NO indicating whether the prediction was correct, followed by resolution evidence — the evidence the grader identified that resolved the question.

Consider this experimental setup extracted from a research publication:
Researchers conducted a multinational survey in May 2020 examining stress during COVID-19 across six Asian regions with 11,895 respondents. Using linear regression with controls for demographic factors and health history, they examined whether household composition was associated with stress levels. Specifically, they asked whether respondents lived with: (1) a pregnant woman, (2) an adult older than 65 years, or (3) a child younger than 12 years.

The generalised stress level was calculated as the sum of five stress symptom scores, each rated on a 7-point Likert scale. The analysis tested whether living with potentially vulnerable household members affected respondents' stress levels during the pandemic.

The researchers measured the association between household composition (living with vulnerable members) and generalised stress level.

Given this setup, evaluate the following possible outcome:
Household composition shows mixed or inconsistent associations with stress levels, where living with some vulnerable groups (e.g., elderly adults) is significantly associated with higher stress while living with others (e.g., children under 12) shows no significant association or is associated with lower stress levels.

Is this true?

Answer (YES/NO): NO